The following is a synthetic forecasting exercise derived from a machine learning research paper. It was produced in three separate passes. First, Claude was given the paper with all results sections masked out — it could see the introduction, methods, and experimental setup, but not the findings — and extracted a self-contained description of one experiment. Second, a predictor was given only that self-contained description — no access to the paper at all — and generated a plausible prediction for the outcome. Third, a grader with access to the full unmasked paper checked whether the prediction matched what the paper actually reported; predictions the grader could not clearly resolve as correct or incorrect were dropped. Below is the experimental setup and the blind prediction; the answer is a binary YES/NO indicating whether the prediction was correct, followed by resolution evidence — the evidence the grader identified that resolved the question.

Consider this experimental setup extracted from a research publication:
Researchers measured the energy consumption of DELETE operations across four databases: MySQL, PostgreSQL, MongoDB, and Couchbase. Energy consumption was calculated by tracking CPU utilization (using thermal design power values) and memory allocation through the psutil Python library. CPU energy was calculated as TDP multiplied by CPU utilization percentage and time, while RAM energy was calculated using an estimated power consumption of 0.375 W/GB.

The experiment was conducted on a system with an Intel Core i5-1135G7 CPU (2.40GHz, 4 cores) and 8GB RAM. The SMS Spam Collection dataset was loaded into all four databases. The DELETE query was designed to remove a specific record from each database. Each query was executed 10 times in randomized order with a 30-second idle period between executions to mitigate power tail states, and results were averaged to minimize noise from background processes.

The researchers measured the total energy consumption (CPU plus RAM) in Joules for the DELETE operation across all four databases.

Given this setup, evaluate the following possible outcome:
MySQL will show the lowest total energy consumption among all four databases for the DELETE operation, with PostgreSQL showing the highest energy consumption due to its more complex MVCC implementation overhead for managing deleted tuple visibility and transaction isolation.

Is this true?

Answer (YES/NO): NO